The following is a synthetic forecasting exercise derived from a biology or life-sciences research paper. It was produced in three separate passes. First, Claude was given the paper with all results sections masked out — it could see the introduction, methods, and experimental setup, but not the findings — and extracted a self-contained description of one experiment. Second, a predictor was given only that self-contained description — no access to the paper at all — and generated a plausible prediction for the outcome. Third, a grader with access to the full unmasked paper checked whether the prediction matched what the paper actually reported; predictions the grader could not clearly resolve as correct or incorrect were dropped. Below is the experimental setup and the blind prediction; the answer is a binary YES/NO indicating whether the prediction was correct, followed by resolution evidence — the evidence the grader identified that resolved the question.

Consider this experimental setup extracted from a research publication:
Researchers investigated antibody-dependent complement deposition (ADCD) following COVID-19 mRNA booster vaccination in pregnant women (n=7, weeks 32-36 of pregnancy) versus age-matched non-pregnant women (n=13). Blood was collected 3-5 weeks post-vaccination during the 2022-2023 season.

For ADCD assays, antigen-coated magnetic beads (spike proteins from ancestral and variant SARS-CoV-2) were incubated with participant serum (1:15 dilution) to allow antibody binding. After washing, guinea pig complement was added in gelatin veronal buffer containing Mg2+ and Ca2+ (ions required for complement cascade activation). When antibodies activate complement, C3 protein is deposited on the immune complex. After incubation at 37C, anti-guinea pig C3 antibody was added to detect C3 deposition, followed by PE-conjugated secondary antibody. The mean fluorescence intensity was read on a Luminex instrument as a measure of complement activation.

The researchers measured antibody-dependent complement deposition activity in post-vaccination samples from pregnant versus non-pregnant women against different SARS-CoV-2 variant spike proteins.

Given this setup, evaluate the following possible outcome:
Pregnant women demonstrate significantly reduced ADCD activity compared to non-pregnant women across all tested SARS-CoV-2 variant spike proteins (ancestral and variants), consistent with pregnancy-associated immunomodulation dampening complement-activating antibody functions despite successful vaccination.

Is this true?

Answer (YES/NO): NO